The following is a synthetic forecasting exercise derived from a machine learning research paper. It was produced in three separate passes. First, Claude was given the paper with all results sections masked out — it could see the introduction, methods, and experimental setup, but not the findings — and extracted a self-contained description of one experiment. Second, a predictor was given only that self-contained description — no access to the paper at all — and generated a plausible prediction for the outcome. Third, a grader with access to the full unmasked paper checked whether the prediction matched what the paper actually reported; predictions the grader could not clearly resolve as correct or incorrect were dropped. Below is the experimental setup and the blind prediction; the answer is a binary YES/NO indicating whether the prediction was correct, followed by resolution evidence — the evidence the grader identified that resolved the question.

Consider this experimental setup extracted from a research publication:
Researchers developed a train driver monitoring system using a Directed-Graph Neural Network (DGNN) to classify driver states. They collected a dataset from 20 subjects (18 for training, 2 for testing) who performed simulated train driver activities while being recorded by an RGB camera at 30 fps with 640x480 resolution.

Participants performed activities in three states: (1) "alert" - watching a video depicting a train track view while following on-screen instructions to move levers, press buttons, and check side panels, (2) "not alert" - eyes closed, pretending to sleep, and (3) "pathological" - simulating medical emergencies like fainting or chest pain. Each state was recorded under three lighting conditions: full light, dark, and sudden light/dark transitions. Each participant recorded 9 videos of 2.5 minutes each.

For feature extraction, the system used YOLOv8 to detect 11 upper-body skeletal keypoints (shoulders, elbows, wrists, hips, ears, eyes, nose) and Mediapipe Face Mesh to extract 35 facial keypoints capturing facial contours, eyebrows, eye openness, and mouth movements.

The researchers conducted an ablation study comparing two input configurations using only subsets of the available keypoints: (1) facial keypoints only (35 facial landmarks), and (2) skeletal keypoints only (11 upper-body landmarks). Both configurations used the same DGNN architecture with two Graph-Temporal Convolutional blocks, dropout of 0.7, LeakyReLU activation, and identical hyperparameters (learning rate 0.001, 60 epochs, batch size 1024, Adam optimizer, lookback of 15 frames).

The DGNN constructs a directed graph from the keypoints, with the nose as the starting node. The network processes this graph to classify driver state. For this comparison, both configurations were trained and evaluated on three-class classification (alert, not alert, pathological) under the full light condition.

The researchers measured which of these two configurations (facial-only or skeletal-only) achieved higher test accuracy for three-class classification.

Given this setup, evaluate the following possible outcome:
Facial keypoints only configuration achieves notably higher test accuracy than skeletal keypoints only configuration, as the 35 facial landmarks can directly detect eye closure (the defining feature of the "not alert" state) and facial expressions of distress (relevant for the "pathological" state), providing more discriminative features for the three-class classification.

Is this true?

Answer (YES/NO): YES